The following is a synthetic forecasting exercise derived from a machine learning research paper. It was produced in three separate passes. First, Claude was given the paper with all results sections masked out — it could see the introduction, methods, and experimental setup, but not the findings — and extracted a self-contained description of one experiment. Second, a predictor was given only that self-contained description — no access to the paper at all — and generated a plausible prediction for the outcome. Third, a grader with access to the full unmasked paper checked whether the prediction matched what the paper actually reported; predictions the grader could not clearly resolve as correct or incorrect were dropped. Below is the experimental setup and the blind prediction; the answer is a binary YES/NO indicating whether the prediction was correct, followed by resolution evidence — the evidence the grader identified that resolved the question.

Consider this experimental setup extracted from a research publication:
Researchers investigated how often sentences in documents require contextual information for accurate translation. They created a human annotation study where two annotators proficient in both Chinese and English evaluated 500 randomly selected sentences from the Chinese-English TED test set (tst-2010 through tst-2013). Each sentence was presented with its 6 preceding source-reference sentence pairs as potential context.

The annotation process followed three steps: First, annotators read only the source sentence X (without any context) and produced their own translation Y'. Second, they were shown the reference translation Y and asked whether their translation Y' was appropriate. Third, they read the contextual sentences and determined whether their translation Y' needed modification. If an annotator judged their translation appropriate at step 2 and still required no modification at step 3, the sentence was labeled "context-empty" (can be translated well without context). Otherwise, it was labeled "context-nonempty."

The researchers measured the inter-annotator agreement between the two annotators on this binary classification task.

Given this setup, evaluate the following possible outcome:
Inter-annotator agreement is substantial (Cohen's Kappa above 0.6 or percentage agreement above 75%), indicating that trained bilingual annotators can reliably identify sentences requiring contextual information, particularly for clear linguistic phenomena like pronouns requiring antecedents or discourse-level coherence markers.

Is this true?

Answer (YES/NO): YES